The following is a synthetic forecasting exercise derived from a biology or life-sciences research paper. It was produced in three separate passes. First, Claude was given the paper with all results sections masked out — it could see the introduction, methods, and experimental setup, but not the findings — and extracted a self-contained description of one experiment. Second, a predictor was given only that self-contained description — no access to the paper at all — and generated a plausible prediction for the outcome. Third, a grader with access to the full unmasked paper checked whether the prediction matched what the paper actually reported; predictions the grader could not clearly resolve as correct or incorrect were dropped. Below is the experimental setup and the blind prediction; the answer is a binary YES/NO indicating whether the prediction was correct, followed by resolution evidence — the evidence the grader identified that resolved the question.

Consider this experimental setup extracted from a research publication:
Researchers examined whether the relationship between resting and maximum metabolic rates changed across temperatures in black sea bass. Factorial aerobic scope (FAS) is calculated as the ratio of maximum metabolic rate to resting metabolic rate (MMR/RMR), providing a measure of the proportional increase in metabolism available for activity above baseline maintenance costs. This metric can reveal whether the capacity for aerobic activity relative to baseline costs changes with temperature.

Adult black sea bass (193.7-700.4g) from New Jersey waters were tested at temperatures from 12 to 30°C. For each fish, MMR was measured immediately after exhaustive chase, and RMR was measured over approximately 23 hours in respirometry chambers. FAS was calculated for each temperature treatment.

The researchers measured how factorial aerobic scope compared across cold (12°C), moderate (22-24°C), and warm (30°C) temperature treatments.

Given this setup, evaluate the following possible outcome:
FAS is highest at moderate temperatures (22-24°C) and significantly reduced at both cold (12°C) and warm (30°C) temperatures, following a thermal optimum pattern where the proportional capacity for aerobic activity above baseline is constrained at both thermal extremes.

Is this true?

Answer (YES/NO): NO